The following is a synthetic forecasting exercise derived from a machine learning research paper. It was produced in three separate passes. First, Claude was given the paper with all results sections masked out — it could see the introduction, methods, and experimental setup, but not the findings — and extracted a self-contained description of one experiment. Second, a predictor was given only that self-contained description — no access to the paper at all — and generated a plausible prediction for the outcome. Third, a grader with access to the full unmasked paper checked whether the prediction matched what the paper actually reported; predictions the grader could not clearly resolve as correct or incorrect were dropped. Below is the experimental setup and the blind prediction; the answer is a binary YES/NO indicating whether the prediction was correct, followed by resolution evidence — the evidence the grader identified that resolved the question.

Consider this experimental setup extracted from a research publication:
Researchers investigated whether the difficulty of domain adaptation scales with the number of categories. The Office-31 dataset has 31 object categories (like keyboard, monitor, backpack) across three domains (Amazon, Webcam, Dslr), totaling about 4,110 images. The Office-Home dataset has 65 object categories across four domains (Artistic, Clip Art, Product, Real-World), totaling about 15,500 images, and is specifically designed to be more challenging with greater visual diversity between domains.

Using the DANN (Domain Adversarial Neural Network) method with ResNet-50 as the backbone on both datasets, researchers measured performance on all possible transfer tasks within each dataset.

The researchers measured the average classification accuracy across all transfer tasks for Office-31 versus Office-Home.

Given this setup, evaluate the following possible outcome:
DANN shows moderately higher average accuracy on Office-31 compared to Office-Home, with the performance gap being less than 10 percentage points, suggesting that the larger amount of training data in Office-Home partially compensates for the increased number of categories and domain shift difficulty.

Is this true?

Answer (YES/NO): NO